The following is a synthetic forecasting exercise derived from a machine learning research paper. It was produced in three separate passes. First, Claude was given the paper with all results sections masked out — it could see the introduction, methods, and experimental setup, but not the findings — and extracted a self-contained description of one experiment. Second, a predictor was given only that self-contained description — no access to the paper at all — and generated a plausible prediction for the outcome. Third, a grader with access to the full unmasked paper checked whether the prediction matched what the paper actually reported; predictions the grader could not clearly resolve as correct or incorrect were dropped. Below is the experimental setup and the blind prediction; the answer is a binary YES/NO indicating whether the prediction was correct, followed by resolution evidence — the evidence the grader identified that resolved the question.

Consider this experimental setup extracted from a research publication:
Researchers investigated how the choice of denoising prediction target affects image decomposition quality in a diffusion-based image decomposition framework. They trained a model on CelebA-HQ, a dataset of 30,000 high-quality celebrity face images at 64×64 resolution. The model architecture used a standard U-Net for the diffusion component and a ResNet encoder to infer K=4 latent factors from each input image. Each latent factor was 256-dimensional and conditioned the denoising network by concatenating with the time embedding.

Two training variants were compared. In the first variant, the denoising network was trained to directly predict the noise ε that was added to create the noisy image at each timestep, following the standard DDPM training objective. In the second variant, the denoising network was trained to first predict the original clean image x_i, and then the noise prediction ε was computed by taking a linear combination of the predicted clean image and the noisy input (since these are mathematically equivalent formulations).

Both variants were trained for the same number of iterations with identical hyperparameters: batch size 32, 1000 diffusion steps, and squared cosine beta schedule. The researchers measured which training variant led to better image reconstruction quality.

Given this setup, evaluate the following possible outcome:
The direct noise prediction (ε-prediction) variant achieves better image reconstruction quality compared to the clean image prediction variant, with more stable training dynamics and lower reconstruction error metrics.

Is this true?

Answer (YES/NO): NO